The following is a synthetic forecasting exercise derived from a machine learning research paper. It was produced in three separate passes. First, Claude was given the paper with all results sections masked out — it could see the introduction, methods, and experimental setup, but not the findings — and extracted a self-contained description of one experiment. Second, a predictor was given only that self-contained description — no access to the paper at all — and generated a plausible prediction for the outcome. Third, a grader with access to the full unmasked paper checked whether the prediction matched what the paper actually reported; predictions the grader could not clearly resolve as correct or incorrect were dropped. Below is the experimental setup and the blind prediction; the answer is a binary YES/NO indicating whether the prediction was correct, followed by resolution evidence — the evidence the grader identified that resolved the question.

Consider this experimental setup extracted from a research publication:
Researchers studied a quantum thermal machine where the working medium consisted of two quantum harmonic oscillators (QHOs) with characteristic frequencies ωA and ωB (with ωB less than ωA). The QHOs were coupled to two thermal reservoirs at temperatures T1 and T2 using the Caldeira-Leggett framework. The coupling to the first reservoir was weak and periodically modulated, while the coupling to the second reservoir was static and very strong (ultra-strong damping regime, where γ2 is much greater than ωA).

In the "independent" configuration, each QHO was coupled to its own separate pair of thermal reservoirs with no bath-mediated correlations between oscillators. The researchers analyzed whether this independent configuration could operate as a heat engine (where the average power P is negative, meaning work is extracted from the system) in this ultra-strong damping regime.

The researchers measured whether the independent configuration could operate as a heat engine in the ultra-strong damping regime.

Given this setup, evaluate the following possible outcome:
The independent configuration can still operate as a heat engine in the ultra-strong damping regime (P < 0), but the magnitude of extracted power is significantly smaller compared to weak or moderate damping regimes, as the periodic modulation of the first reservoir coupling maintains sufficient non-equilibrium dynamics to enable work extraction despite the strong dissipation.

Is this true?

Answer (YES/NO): NO